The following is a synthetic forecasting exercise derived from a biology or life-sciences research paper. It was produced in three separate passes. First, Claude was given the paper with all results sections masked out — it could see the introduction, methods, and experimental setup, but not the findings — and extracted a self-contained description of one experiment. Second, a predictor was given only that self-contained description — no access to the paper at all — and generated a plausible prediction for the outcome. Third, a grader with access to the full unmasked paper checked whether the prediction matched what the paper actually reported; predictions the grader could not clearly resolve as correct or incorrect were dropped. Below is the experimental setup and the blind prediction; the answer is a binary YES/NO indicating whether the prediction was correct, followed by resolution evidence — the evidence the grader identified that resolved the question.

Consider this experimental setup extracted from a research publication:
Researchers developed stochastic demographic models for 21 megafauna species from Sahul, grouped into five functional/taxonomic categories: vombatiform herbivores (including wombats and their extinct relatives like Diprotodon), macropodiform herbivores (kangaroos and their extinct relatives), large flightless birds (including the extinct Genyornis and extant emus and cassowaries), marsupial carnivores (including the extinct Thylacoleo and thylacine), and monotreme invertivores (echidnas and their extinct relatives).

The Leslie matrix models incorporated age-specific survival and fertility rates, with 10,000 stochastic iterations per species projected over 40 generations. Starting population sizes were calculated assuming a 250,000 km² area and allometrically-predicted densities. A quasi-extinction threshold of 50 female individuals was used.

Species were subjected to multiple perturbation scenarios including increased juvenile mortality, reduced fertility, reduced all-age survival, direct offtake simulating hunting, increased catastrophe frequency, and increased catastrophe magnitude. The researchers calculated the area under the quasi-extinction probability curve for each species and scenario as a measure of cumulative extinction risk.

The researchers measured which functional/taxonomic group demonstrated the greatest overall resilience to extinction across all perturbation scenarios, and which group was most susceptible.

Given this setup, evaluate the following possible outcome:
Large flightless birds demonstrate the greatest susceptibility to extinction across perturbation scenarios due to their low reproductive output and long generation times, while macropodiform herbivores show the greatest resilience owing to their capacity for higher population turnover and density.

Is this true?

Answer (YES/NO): YES